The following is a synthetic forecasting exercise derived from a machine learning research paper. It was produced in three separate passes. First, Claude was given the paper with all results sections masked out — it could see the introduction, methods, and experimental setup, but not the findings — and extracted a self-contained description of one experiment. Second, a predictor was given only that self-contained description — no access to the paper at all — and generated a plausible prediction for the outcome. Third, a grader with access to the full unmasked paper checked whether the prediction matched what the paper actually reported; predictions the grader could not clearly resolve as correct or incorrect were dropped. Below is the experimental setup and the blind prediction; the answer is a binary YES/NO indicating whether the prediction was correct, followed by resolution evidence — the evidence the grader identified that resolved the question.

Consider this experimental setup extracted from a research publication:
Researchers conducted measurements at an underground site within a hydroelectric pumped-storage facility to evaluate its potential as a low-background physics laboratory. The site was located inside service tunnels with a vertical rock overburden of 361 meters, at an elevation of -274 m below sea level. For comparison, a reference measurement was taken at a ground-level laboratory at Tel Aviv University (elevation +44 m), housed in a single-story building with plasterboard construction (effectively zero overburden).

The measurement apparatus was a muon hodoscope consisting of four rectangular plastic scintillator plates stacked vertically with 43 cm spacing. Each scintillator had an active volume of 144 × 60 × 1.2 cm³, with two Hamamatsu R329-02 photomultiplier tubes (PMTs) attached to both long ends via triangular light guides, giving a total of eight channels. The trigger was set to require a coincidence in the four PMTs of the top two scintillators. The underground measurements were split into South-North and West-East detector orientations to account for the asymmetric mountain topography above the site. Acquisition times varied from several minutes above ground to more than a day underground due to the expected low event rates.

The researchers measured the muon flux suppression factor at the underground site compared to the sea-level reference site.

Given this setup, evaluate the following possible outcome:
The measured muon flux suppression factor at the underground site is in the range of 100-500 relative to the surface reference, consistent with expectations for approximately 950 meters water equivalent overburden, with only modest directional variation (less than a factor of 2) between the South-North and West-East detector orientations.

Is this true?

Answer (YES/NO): NO